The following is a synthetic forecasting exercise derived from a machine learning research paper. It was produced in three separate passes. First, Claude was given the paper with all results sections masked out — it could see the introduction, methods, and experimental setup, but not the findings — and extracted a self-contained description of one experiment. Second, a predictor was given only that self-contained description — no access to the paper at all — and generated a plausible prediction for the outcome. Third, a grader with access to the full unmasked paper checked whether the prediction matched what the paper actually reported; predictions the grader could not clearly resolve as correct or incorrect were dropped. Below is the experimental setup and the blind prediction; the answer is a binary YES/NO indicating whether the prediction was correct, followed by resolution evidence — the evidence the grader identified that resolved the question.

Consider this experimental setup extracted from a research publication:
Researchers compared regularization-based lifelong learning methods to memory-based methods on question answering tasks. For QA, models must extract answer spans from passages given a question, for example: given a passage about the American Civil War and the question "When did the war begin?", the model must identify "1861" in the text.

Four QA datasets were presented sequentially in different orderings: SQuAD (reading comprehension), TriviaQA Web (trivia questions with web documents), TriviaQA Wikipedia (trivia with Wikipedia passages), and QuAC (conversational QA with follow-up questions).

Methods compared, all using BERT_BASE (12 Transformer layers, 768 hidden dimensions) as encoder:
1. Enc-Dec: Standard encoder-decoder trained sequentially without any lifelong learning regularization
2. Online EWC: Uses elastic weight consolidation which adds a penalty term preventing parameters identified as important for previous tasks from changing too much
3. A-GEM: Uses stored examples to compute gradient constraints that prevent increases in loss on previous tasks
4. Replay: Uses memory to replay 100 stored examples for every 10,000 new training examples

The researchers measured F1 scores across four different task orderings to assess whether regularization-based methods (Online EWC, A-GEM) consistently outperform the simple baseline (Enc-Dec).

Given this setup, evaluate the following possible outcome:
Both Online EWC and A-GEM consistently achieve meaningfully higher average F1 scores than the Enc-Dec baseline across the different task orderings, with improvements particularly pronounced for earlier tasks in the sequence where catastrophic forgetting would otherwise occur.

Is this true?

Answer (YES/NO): NO